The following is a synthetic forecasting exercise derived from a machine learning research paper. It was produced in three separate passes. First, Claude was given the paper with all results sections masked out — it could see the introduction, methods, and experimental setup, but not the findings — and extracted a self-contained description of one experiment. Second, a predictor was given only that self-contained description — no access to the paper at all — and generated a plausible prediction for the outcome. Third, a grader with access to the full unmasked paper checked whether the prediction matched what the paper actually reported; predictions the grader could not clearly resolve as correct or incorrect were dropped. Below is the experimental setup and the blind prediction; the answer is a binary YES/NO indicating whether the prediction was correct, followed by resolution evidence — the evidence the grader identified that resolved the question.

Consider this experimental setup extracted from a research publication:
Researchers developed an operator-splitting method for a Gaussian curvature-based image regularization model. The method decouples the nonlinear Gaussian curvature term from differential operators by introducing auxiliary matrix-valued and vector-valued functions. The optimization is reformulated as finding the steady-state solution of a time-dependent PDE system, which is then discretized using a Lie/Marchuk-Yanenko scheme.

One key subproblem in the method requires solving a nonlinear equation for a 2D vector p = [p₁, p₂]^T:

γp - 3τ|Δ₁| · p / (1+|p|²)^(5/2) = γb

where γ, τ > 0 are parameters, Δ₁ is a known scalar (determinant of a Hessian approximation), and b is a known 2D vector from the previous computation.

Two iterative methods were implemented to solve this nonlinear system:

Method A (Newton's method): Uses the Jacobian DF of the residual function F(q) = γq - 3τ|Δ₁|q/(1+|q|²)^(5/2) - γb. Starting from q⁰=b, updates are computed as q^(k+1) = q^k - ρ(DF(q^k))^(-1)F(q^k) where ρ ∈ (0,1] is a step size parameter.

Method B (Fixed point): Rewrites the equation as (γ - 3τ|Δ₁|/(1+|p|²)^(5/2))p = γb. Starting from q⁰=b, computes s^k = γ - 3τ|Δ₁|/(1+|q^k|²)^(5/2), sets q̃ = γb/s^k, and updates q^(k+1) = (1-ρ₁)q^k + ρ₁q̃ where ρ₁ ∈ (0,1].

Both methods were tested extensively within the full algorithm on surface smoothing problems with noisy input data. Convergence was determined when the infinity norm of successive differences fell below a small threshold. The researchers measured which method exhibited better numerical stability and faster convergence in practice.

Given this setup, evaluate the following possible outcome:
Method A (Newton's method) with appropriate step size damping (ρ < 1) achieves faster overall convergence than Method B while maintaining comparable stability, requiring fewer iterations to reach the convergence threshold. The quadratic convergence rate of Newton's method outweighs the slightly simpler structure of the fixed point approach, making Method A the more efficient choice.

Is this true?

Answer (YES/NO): NO